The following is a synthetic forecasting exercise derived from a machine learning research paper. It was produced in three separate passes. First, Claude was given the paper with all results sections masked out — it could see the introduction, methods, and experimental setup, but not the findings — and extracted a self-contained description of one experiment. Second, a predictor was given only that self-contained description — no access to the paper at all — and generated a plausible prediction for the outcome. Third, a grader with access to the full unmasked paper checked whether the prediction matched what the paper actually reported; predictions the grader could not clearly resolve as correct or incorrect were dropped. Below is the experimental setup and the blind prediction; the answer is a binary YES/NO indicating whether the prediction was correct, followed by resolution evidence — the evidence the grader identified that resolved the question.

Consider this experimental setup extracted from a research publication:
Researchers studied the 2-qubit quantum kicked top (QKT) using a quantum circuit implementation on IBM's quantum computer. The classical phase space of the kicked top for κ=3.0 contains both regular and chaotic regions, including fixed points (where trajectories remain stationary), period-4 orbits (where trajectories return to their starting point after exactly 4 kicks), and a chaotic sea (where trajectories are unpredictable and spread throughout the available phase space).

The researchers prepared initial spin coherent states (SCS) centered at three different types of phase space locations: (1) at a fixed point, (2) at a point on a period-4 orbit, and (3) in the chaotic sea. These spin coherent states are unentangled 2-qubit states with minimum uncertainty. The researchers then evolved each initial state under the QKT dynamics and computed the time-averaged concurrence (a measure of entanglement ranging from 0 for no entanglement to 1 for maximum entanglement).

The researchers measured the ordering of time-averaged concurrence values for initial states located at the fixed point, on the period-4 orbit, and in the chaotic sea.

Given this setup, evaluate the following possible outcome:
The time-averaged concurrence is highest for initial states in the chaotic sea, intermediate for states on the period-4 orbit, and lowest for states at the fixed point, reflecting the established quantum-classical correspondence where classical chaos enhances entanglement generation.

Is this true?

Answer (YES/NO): NO